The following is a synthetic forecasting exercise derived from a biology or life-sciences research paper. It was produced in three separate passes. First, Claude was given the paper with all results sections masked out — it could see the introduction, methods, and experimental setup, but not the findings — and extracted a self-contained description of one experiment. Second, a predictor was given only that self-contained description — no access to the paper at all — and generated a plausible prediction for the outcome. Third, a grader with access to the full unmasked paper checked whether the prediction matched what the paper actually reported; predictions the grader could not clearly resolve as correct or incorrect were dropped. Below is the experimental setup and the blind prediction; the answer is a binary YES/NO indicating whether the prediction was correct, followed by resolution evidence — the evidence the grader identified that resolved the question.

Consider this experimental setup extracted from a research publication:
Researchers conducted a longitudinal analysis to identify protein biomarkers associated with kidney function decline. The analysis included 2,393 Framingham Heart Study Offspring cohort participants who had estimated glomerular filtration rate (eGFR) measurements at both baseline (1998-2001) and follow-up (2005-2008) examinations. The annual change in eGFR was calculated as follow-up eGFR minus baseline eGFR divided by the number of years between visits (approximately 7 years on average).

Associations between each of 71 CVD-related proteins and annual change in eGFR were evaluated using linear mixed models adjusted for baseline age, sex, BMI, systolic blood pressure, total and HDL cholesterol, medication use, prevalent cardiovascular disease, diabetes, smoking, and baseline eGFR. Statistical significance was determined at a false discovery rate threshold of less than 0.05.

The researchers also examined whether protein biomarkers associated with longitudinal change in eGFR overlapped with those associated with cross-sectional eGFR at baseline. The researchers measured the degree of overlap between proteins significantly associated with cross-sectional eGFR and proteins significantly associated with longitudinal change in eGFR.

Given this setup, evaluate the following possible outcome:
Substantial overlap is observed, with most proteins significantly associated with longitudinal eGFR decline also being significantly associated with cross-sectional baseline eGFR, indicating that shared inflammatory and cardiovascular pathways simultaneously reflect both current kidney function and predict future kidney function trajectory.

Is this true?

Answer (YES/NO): YES